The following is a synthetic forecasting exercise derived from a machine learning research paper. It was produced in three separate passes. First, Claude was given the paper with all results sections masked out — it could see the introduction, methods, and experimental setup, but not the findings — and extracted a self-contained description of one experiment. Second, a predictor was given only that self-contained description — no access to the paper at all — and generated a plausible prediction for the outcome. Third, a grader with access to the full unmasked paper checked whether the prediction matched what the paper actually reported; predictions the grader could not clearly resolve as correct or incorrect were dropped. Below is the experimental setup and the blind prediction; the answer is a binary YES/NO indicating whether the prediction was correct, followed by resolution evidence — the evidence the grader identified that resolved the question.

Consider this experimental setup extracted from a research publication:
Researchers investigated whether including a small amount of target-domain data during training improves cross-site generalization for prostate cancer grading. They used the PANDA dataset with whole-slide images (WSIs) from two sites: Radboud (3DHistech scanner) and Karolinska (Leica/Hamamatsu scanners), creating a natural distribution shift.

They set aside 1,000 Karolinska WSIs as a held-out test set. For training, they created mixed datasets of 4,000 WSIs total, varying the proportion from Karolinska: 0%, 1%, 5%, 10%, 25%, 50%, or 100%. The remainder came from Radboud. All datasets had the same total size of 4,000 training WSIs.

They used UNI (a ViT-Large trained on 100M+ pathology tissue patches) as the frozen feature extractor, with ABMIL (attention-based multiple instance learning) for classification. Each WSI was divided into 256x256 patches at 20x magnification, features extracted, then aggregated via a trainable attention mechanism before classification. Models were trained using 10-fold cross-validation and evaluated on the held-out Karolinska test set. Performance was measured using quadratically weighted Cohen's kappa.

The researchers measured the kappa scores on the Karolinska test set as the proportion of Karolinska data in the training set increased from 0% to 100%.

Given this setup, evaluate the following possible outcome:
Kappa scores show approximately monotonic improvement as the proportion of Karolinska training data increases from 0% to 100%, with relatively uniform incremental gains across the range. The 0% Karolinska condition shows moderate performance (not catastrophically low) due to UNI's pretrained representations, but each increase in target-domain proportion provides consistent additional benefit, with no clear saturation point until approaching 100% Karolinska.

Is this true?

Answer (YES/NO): NO